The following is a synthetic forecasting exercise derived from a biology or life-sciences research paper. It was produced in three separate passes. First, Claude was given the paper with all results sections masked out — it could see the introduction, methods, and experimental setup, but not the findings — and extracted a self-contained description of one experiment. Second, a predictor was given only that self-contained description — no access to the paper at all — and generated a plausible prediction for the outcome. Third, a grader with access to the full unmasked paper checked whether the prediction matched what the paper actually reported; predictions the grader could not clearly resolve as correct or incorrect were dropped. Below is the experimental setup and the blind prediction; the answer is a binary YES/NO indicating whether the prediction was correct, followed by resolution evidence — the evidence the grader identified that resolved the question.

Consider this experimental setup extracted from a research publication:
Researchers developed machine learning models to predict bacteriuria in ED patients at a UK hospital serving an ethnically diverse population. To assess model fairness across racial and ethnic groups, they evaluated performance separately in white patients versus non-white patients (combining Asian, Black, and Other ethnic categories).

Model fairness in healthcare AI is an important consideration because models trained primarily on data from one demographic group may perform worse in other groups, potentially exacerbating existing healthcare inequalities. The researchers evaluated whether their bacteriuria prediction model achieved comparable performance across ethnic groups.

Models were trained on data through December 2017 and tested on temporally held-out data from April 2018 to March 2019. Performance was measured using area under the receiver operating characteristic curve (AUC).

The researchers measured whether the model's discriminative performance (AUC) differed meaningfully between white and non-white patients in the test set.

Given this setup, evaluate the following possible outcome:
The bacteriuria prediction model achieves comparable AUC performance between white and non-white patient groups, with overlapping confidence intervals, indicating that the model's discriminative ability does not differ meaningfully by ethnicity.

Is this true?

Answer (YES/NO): YES